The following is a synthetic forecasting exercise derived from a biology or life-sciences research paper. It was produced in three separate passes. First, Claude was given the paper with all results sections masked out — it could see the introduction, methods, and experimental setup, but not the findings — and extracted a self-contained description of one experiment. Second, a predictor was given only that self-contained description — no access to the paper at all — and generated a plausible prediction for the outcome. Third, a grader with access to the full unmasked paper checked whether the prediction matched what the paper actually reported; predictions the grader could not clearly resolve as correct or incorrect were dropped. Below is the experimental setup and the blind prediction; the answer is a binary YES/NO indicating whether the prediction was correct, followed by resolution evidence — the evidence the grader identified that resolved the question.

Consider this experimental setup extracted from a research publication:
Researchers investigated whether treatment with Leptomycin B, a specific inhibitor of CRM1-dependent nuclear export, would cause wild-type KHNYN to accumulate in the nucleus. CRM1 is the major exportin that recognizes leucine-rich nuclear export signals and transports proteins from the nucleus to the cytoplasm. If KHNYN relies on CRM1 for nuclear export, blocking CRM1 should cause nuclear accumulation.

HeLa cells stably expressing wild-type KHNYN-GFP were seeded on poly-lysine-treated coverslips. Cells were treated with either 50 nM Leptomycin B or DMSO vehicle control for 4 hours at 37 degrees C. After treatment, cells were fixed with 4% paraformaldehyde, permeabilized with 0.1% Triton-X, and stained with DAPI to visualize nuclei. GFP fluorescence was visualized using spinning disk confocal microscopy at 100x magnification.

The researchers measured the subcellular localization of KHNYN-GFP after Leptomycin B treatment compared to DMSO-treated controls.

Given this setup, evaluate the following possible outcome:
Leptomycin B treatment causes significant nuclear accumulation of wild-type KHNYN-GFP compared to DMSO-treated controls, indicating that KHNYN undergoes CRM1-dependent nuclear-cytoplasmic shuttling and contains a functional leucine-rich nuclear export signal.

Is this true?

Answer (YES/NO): YES